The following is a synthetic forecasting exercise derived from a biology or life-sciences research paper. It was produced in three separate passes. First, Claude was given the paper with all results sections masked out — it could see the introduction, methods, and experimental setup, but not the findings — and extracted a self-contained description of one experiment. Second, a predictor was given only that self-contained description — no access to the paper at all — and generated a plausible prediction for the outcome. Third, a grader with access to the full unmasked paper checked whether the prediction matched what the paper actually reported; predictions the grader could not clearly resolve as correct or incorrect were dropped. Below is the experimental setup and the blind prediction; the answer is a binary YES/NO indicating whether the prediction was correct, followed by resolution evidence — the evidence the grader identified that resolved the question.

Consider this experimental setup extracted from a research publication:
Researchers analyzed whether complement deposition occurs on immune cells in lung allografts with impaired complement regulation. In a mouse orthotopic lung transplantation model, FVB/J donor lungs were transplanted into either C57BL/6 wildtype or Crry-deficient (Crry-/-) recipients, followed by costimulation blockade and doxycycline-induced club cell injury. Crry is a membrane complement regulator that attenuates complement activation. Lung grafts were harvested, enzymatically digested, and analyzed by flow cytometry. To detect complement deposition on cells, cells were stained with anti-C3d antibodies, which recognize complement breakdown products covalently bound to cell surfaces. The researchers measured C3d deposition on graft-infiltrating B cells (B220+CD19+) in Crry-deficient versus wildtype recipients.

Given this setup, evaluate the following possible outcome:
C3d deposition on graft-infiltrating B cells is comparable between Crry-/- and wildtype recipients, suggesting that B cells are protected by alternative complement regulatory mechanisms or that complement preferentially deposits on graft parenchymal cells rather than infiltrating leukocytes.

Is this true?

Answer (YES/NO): NO